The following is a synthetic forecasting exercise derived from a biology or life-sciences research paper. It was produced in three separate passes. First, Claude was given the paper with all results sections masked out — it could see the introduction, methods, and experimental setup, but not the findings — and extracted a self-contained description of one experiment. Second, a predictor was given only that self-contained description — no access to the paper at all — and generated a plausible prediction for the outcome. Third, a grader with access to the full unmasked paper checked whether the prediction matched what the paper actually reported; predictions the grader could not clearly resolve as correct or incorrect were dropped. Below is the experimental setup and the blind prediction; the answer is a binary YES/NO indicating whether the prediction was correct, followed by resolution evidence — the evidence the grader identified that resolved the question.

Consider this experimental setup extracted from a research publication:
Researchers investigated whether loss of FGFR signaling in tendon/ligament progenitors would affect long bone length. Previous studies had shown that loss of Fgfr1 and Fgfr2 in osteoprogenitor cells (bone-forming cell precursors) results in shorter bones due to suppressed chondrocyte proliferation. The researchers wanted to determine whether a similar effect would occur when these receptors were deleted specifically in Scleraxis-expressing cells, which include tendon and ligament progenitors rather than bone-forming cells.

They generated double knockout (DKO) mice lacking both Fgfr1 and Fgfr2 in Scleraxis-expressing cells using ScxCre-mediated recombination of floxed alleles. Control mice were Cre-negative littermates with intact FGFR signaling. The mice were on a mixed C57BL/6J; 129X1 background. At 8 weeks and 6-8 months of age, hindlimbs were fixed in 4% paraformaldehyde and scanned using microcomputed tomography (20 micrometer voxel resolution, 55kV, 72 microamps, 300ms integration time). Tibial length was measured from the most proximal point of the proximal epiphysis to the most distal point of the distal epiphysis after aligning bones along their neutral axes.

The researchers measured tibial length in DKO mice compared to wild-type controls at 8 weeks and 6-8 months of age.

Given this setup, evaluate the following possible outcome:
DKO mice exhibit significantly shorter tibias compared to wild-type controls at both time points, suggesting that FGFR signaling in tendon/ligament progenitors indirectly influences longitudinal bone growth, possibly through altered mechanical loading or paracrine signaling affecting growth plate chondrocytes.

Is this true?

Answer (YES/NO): YES